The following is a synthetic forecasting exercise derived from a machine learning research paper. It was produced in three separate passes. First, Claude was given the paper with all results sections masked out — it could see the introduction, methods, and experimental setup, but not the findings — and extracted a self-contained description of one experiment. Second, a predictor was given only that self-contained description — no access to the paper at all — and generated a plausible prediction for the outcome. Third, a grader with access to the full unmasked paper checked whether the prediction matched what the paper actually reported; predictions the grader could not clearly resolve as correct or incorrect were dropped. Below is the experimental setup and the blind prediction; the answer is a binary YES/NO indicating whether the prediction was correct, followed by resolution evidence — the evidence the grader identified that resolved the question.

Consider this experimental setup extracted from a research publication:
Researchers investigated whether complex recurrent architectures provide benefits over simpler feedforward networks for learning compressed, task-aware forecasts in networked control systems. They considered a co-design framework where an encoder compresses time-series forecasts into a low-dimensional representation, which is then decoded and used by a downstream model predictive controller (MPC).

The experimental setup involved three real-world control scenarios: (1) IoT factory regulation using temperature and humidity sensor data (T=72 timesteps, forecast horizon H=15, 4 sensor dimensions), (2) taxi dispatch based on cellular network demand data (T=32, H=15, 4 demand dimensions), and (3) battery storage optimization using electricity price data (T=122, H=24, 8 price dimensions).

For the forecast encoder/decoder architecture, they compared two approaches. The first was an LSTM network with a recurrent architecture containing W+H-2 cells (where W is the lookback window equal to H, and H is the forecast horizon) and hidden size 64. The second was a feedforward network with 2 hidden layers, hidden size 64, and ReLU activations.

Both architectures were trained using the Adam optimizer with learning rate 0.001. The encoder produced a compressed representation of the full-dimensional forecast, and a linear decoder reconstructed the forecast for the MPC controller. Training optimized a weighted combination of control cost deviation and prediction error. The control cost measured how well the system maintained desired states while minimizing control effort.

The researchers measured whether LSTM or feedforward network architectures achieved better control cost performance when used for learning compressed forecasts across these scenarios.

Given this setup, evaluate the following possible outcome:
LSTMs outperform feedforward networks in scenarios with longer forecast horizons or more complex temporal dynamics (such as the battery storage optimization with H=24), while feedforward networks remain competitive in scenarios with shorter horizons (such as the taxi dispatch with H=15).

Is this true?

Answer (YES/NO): NO